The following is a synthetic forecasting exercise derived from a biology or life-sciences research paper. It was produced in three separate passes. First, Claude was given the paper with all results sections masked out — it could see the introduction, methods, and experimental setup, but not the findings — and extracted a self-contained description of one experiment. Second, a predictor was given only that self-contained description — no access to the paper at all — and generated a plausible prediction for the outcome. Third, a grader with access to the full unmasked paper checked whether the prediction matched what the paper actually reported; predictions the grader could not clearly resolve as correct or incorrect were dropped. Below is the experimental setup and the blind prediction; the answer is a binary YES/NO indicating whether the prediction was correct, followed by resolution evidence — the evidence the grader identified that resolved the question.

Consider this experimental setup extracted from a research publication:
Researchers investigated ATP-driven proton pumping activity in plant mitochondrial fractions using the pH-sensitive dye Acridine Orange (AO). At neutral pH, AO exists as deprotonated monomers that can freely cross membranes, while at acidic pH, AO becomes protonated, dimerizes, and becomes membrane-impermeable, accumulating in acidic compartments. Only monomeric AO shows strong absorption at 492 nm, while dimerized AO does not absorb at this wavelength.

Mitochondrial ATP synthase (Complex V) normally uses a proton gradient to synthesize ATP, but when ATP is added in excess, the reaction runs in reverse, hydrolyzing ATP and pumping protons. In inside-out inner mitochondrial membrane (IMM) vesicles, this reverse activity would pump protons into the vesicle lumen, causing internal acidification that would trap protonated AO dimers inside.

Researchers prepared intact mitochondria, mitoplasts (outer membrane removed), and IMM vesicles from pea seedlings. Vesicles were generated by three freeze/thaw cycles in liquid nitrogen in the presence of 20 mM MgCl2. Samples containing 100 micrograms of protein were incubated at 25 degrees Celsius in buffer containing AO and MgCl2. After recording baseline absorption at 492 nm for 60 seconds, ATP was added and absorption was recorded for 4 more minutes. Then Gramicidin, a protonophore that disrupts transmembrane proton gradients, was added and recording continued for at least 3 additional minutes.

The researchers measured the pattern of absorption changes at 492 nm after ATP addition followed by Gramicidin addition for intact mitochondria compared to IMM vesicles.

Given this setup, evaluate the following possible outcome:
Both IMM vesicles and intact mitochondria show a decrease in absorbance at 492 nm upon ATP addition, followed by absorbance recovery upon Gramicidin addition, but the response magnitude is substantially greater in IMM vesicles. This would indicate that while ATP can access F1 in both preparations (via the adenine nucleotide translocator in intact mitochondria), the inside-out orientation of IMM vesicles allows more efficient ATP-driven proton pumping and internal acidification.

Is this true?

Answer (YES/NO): NO